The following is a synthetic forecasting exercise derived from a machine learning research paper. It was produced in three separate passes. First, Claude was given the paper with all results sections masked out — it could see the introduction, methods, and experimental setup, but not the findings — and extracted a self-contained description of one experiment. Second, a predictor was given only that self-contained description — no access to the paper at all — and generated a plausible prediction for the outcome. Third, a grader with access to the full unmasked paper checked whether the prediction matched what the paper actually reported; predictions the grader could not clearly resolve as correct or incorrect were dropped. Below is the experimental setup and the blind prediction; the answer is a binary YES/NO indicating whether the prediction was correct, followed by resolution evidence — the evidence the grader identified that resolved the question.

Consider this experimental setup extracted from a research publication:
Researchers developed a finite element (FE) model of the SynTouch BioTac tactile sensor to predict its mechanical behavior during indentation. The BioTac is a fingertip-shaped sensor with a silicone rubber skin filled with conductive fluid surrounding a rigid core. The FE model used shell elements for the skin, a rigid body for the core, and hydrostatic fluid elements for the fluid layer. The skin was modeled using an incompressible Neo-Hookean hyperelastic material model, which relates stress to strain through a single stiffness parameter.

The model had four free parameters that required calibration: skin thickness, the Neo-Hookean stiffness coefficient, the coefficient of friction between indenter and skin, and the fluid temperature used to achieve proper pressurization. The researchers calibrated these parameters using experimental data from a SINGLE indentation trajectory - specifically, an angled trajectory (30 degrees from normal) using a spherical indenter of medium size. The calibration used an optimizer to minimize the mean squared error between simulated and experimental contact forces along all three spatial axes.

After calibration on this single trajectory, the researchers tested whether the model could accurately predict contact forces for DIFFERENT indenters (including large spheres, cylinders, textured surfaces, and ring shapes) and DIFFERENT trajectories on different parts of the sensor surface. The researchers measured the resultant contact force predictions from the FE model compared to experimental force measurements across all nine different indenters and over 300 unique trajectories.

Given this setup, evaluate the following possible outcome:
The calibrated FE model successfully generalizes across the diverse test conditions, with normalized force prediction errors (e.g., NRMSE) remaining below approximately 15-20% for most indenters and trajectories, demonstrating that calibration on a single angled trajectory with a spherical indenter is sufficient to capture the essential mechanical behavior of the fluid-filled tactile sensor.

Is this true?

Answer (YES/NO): YES